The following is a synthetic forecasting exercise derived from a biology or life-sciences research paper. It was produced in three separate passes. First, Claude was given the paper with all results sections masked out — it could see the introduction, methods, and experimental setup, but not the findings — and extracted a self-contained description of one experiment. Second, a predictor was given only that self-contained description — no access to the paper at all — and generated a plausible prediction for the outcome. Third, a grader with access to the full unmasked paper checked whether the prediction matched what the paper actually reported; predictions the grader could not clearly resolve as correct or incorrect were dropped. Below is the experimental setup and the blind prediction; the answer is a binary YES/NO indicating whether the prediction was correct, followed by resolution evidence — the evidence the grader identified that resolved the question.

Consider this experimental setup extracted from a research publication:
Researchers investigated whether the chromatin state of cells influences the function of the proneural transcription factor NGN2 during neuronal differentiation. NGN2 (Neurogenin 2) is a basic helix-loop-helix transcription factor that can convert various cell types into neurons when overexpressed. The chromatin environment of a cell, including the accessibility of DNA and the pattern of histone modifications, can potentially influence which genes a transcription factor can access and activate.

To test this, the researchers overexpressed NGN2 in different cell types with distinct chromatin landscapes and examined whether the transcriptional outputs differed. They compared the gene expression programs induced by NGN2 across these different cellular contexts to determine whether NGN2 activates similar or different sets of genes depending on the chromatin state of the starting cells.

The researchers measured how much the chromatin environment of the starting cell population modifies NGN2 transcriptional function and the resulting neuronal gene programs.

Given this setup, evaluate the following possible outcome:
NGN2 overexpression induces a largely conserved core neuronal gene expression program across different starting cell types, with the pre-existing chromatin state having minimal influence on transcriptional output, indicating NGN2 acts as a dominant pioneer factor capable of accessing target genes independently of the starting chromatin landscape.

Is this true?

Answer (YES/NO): NO